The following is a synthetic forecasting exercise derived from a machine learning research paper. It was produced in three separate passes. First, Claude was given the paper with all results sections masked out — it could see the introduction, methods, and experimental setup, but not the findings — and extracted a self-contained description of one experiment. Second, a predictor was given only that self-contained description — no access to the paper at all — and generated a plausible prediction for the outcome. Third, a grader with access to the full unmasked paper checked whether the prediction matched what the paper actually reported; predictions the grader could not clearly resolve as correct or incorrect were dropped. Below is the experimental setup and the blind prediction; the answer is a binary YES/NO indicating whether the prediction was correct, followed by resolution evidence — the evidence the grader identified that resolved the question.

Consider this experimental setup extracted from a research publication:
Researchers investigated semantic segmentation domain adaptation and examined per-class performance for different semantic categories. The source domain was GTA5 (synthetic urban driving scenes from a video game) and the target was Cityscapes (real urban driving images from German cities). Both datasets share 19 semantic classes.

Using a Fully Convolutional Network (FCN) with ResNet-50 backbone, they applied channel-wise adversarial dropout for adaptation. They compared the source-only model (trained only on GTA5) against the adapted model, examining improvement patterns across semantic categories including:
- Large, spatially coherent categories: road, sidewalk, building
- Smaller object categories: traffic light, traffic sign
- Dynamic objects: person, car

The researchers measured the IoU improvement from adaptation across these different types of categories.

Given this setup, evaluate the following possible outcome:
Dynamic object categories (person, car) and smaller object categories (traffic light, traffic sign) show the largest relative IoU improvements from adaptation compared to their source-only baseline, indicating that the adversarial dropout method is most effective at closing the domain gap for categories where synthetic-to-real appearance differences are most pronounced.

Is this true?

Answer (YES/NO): NO